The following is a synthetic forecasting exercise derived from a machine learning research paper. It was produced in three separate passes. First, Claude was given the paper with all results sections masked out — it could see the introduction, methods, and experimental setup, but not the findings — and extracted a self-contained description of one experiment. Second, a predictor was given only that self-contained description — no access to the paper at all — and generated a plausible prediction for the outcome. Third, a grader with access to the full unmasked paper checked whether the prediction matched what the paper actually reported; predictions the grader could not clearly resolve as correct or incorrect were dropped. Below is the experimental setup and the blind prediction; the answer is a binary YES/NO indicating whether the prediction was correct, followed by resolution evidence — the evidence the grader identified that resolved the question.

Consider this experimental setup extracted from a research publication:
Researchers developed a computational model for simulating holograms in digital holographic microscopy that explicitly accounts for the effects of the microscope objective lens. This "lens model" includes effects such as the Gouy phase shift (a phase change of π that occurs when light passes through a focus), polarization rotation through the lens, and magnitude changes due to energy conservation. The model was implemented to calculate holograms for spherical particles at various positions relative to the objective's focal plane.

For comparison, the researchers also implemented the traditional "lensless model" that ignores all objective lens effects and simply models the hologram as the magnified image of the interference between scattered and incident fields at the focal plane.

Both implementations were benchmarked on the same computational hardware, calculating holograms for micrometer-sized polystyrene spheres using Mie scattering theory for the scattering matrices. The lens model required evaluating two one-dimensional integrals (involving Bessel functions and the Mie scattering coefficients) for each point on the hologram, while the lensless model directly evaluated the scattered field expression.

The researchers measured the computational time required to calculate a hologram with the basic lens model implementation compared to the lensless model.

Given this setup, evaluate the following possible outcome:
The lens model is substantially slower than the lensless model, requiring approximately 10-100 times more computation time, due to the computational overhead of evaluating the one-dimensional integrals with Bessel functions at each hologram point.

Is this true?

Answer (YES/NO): NO